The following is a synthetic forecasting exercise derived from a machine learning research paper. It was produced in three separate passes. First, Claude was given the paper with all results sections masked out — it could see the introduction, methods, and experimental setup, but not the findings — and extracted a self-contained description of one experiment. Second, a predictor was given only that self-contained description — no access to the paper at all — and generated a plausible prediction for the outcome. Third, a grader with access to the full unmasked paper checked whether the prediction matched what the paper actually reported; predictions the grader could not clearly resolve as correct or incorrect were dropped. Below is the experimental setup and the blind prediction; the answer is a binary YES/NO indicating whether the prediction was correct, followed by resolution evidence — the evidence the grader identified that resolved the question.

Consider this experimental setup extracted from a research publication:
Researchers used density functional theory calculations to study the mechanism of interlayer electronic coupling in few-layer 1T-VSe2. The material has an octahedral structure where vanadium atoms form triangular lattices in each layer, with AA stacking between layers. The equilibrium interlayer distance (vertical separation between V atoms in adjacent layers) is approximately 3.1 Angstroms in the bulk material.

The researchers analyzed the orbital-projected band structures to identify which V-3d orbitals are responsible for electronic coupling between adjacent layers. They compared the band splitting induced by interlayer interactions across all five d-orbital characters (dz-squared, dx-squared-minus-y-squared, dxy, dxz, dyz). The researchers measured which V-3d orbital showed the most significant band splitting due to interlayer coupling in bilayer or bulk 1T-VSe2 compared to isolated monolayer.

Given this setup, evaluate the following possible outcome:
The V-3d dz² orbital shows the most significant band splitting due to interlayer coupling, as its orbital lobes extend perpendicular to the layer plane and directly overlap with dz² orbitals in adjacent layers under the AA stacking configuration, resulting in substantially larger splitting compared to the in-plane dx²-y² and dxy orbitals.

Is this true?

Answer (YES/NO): YES